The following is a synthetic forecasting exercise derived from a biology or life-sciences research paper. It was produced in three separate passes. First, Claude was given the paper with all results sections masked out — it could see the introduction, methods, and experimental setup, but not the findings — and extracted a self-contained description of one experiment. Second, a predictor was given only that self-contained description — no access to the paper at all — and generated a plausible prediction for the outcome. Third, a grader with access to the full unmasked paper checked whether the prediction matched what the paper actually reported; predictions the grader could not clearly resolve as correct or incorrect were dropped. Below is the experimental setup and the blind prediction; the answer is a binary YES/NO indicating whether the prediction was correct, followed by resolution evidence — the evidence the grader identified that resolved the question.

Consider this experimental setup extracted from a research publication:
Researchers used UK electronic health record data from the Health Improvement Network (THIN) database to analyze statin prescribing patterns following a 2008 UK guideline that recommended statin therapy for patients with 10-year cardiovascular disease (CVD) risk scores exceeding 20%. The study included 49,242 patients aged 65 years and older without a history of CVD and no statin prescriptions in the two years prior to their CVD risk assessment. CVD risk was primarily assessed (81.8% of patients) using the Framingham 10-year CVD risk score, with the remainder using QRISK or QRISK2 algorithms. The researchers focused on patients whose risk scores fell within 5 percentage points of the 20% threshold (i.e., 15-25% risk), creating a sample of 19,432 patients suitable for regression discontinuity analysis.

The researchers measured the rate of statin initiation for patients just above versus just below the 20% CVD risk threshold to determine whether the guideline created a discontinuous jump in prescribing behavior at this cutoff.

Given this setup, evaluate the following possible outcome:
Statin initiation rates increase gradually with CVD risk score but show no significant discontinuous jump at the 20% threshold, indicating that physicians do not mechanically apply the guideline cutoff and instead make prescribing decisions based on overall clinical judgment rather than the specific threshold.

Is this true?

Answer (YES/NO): NO